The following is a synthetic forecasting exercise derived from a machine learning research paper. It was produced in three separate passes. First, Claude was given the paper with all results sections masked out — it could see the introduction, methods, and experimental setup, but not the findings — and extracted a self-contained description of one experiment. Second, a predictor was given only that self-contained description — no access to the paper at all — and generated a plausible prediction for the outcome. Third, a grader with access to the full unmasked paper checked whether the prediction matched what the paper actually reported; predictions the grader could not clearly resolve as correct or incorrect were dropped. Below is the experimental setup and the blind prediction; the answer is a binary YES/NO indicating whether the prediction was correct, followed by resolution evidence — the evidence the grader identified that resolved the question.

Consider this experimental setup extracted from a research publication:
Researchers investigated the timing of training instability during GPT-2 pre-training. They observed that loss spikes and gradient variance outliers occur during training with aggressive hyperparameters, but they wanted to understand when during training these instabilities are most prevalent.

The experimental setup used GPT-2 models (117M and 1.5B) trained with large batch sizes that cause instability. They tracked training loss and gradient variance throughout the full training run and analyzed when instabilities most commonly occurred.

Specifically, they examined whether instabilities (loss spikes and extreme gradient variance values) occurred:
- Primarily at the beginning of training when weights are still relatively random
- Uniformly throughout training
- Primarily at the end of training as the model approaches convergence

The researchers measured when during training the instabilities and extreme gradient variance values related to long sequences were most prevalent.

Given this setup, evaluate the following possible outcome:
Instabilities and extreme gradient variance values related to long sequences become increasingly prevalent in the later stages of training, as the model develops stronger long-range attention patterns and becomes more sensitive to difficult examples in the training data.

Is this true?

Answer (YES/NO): NO